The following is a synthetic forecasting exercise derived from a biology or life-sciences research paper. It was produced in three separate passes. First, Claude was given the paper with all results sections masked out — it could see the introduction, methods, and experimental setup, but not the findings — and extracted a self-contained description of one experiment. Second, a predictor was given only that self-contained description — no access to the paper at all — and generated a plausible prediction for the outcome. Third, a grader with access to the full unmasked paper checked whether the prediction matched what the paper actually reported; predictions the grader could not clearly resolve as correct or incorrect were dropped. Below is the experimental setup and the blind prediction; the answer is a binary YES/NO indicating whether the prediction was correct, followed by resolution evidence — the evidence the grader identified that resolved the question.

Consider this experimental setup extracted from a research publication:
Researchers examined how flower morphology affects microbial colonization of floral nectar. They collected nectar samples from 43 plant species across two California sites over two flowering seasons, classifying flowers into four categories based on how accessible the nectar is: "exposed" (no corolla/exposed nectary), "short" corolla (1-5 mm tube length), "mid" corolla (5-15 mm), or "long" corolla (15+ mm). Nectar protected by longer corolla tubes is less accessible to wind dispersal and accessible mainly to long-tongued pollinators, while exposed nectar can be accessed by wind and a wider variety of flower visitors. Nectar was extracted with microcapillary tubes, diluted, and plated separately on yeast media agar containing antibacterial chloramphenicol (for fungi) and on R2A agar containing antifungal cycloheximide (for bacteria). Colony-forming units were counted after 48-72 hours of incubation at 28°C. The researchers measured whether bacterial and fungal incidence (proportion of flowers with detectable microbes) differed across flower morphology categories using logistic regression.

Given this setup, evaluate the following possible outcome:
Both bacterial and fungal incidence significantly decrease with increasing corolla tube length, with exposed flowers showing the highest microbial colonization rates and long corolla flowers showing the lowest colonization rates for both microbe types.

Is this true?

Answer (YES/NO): NO